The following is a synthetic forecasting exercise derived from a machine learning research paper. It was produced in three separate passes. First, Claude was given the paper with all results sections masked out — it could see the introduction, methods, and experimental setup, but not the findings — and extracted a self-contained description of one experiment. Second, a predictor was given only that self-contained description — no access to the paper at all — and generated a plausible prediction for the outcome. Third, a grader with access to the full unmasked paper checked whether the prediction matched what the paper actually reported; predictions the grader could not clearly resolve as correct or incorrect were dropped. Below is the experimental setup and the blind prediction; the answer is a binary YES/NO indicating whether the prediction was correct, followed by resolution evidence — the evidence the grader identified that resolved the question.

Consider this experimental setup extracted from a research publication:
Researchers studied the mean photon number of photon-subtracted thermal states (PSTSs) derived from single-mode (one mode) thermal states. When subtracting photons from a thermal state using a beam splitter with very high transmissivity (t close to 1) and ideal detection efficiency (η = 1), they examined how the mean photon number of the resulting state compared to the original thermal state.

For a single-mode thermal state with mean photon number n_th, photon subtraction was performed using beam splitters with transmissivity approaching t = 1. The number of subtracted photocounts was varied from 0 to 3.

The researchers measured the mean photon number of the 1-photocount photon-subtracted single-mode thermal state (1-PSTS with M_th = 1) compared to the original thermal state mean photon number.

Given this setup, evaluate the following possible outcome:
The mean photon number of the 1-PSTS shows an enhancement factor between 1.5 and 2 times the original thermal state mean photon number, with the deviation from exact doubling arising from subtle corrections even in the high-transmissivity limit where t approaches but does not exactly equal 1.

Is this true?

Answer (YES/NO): NO